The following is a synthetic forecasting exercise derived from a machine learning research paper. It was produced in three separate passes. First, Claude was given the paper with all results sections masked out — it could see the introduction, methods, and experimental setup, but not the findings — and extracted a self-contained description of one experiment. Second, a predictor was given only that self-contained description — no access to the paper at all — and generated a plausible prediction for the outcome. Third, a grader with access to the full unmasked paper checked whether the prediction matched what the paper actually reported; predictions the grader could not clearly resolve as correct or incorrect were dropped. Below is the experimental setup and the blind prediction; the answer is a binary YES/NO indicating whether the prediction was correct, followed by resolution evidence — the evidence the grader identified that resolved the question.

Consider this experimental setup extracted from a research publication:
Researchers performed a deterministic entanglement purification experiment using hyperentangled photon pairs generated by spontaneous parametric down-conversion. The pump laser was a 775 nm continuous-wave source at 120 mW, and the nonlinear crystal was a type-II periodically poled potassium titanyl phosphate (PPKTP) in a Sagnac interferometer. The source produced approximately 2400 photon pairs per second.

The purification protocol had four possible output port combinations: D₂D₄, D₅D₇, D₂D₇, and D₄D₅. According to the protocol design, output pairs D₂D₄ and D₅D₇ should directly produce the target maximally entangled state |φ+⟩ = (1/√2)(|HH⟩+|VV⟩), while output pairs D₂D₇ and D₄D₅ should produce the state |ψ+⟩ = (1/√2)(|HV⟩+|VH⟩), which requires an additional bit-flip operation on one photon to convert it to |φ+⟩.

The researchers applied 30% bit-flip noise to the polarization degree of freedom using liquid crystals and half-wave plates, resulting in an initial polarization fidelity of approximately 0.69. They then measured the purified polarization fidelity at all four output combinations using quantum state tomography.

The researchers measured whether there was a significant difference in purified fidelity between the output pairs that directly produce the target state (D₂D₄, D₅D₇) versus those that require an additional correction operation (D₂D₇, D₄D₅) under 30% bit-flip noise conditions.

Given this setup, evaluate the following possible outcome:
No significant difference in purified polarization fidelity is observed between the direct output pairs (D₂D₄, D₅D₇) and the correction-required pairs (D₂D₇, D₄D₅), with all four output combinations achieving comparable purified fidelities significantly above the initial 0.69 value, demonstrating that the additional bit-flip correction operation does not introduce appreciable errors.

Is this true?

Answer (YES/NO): YES